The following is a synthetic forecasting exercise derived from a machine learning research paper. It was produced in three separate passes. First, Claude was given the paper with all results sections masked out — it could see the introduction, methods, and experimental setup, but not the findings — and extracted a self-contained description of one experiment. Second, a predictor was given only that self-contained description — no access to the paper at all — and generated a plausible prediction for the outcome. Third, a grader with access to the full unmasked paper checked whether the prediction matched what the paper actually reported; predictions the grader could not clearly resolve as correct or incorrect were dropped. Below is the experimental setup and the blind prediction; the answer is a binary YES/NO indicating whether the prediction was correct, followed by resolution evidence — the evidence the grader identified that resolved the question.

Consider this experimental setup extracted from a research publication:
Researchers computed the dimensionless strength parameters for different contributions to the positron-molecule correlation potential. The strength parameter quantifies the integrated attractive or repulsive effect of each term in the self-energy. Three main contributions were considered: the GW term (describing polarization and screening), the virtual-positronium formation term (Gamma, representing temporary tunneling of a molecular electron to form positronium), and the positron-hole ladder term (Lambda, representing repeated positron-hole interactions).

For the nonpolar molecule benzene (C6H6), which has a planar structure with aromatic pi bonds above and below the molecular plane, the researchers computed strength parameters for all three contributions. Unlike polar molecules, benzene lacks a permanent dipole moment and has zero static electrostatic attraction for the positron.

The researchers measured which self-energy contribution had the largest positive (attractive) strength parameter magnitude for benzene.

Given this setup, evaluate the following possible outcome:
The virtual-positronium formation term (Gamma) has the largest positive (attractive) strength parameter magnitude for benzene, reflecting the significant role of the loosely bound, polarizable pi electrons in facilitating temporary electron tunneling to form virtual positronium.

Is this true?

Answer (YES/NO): NO